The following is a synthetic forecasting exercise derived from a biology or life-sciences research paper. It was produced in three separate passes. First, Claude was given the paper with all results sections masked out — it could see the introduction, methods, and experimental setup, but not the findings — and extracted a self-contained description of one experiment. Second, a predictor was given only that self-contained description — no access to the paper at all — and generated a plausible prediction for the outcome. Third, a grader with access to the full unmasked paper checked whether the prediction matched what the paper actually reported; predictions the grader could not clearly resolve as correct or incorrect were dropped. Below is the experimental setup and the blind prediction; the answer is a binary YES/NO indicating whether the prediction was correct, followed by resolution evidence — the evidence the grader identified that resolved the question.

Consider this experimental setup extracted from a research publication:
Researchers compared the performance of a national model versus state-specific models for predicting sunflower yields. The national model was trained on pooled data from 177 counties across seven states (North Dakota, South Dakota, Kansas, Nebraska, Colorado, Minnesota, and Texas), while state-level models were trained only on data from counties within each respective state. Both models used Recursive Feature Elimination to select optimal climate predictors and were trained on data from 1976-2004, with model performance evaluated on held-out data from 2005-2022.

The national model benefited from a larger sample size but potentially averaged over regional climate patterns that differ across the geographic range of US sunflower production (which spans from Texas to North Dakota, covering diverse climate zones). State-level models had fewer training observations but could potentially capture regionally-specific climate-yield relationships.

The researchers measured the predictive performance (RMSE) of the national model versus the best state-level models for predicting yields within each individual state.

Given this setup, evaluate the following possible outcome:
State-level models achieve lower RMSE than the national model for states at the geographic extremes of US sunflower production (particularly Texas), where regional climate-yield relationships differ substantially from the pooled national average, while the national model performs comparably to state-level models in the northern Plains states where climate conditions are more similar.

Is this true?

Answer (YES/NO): NO